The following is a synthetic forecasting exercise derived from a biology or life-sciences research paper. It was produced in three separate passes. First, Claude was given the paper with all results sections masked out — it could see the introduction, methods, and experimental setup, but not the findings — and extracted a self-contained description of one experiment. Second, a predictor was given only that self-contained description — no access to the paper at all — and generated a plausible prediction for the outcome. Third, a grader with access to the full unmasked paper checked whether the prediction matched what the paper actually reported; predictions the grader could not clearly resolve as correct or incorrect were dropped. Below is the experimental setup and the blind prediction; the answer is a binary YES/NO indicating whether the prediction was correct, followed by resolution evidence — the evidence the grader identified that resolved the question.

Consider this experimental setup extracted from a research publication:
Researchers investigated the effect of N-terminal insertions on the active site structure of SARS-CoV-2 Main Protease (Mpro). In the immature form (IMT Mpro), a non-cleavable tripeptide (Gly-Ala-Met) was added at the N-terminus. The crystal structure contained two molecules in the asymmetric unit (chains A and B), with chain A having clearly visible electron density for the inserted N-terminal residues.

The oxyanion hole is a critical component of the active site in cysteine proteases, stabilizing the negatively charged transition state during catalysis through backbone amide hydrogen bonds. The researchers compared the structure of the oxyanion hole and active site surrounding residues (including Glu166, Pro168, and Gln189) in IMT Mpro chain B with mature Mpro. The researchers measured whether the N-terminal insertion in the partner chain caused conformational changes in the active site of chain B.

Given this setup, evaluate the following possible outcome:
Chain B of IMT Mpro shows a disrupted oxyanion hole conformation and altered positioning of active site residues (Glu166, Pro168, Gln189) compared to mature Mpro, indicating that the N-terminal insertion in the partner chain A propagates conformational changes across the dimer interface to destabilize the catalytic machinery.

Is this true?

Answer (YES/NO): YES